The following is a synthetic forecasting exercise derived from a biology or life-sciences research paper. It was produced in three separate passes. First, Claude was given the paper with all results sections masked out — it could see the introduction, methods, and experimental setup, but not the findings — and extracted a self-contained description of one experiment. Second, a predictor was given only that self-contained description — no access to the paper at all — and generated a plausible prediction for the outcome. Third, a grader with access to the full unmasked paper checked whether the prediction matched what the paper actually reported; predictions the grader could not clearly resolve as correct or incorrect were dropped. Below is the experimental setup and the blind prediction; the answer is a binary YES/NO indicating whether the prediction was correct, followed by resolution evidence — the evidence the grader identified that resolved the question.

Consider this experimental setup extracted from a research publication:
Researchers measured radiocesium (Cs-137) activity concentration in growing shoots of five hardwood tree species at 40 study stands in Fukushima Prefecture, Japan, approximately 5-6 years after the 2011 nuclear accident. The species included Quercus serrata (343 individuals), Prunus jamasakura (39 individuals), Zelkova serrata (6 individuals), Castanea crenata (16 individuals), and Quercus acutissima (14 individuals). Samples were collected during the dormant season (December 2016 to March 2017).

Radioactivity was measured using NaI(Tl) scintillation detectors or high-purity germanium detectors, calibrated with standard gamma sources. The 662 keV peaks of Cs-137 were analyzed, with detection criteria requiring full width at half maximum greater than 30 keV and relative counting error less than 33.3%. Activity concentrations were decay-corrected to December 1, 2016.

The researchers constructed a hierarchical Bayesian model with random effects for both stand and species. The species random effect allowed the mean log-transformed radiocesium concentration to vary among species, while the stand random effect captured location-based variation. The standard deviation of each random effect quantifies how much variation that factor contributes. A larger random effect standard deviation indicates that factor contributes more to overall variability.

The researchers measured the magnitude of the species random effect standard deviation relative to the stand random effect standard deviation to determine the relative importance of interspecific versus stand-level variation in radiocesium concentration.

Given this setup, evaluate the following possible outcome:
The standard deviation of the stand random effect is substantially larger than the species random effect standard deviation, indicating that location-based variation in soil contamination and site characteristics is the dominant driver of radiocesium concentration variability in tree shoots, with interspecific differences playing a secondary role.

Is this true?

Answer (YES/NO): YES